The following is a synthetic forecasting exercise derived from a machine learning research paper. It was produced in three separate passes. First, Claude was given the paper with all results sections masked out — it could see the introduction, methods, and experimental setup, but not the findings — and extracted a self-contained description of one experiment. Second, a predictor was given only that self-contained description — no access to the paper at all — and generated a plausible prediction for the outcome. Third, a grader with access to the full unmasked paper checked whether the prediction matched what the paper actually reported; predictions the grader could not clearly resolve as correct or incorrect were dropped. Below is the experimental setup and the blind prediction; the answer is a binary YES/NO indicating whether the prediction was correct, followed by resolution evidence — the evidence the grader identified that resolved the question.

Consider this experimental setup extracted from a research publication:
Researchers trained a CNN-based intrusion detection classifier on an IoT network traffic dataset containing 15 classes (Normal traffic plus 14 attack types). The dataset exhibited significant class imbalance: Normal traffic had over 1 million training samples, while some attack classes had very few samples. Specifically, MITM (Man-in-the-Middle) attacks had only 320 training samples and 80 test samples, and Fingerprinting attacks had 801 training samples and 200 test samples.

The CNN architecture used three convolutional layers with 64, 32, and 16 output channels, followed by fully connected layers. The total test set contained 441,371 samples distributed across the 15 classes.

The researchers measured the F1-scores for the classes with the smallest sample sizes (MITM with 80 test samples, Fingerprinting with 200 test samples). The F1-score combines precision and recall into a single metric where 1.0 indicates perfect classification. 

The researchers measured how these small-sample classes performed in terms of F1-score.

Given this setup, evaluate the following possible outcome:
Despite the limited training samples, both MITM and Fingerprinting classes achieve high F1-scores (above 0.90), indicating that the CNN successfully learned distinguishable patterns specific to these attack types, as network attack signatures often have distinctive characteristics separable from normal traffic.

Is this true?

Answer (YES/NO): NO